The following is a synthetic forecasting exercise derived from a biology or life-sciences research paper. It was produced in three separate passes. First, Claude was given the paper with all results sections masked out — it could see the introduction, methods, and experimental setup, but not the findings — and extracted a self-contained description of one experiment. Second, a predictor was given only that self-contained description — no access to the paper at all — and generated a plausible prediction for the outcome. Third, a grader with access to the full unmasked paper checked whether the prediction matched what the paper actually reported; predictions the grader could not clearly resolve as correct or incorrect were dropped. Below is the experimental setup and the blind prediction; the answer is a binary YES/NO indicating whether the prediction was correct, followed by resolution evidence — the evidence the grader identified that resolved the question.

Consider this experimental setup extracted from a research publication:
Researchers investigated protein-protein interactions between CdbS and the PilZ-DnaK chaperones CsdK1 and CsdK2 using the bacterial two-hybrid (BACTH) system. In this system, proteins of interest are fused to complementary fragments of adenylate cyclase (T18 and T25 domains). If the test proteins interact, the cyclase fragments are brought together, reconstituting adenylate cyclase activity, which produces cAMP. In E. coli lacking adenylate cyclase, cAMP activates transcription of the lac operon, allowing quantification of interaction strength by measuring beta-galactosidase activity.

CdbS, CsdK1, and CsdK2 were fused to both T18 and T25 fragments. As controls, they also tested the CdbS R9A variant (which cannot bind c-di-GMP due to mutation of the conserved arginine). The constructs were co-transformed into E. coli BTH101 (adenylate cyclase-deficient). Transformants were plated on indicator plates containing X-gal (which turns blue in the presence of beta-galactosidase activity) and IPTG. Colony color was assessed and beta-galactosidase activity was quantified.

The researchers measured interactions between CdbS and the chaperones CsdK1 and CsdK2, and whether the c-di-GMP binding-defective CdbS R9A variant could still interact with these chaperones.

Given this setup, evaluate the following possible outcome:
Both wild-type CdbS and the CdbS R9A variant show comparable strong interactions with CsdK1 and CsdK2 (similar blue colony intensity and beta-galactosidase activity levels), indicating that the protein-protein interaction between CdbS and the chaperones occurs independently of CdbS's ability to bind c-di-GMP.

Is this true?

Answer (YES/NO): NO